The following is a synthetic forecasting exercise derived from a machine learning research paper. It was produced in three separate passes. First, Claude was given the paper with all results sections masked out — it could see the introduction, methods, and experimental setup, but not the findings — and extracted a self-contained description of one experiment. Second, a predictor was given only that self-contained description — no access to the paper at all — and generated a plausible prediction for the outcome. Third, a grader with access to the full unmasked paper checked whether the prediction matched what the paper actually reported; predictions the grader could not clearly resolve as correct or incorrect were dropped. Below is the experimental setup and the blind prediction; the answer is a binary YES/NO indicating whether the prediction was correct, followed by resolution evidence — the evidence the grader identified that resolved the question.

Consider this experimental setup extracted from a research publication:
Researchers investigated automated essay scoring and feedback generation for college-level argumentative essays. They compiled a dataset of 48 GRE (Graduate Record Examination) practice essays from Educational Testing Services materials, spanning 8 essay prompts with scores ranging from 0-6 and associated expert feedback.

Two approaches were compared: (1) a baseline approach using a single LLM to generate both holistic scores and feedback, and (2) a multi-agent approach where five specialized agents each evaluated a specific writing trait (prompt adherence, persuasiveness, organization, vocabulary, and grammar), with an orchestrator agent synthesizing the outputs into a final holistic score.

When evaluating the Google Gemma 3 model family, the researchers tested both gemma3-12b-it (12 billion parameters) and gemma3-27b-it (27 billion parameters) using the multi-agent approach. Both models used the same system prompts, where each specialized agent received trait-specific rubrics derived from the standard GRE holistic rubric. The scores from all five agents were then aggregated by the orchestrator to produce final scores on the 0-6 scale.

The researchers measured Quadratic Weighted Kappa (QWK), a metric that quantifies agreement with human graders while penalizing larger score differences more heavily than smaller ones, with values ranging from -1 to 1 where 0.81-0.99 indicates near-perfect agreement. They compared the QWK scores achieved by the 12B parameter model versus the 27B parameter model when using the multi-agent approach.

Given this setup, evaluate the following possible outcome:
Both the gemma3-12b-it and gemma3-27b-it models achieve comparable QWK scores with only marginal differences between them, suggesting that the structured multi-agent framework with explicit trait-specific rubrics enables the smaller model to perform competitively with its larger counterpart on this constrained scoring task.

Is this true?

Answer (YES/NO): NO